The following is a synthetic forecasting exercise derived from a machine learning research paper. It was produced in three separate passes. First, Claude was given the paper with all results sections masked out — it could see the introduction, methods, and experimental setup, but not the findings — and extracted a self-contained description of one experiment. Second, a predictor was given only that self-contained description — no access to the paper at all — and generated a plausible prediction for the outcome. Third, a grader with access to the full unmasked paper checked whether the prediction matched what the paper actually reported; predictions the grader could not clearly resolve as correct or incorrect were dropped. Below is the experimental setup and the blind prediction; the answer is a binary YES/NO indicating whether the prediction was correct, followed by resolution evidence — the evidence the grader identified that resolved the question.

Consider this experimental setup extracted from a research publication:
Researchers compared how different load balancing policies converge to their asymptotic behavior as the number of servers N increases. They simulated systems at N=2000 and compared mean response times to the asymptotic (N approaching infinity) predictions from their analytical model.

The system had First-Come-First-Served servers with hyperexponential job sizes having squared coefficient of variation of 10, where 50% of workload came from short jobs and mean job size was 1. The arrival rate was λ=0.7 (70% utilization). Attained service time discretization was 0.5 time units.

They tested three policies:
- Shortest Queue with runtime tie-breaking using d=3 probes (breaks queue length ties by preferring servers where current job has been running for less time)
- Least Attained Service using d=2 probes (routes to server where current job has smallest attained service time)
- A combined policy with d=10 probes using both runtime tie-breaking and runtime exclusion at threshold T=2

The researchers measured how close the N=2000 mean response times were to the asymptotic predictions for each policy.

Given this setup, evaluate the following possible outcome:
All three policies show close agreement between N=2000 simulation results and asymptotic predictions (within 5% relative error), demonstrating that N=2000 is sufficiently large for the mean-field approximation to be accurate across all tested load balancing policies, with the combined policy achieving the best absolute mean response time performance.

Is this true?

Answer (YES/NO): YES